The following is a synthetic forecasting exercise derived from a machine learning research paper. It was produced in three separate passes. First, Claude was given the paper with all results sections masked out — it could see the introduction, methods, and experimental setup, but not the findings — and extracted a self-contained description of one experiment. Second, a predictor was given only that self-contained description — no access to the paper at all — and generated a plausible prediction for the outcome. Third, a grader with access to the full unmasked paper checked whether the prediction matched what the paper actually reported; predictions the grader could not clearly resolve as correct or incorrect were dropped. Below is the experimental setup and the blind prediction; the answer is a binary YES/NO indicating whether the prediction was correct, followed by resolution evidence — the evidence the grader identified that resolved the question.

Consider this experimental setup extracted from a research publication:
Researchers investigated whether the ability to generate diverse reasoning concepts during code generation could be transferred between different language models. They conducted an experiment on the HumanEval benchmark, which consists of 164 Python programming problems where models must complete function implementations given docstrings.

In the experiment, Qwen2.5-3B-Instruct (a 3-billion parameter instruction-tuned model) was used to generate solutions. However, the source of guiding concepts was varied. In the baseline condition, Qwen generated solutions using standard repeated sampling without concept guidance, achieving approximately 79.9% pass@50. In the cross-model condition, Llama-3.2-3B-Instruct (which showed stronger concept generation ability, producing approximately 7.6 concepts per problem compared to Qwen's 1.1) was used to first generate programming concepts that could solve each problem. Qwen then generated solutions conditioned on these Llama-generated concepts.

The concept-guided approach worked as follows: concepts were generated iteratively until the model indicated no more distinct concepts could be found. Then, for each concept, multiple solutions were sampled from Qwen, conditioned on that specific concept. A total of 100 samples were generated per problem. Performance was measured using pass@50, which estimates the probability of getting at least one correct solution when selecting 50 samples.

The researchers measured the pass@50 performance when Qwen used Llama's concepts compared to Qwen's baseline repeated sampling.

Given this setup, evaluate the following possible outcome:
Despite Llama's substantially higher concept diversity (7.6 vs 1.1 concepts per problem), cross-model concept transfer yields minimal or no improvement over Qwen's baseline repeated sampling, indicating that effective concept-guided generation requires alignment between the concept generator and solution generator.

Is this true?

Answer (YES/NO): NO